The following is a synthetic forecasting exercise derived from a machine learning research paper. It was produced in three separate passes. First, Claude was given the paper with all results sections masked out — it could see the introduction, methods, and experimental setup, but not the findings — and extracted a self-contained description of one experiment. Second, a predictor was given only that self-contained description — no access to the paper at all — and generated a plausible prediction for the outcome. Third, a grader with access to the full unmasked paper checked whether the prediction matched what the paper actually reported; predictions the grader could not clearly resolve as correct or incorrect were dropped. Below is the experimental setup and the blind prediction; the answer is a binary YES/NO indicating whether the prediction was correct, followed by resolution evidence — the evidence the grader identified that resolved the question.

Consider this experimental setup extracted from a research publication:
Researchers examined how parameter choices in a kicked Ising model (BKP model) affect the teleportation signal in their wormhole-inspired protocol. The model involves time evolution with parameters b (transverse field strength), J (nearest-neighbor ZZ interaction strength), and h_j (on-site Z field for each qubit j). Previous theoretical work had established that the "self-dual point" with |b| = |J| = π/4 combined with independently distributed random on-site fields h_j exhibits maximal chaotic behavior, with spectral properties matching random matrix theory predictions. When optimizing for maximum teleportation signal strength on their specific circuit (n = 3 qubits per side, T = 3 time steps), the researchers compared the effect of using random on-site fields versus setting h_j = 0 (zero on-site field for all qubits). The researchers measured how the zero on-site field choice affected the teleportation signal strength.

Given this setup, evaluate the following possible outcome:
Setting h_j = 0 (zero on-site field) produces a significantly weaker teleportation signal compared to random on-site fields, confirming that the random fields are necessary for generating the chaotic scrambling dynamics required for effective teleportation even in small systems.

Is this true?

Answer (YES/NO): NO